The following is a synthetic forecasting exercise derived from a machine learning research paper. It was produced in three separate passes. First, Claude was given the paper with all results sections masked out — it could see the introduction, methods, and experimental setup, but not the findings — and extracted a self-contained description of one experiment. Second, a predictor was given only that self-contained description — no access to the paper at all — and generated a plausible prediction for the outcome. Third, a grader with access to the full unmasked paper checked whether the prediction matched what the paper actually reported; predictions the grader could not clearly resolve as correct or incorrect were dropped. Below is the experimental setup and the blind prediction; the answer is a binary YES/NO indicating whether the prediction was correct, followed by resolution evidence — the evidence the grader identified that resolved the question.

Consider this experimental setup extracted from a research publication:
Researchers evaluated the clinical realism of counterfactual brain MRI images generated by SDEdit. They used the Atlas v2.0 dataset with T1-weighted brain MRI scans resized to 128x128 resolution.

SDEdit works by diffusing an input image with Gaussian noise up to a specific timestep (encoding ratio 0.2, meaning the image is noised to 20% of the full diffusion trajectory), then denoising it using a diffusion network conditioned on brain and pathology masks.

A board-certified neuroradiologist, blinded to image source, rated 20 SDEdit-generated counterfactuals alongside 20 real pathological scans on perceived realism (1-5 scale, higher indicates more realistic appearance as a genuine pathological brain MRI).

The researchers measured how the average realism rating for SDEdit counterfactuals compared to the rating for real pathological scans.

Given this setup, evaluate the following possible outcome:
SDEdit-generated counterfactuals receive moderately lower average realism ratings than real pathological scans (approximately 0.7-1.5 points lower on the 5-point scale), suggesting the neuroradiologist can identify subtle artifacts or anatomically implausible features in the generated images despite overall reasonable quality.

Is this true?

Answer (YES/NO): NO